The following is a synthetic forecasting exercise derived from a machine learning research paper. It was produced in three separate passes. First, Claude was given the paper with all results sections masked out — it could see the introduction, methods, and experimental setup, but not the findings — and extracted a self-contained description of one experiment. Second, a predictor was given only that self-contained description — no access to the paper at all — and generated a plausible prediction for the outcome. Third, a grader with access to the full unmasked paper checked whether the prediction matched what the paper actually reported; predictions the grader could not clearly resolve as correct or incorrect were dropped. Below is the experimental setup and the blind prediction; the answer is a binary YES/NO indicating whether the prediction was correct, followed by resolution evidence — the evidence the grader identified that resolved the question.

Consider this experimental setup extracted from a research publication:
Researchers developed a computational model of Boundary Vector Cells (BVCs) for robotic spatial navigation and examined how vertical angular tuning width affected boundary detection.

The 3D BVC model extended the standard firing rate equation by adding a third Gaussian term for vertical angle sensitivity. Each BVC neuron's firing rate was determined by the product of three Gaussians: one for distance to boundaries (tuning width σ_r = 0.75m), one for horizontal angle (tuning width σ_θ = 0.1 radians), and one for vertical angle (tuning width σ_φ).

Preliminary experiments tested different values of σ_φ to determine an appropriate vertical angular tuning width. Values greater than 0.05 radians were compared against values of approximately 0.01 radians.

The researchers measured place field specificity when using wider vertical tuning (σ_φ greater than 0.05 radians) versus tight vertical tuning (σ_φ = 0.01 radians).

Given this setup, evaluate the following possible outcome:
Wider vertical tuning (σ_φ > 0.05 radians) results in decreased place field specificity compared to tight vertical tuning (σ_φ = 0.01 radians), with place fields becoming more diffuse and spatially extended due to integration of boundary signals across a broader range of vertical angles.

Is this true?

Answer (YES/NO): YES